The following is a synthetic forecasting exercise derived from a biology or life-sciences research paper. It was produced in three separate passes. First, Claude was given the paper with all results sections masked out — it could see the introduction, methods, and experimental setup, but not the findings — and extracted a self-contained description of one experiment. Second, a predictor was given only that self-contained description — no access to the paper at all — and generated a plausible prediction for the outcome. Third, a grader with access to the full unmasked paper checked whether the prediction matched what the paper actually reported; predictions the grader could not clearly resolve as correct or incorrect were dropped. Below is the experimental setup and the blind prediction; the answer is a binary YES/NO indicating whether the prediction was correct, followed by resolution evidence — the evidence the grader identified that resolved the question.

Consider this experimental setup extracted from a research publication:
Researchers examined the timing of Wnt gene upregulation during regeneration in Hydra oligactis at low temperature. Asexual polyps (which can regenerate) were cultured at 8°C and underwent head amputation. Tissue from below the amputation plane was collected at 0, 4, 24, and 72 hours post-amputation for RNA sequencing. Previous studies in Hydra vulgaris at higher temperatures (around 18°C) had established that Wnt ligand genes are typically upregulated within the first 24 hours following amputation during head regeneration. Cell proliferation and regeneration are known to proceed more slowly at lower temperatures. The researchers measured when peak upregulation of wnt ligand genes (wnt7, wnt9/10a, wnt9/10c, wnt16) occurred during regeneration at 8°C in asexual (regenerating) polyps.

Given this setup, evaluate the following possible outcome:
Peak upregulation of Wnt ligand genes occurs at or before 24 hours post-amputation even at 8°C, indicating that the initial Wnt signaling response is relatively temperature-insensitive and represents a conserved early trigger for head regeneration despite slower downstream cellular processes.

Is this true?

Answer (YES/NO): NO